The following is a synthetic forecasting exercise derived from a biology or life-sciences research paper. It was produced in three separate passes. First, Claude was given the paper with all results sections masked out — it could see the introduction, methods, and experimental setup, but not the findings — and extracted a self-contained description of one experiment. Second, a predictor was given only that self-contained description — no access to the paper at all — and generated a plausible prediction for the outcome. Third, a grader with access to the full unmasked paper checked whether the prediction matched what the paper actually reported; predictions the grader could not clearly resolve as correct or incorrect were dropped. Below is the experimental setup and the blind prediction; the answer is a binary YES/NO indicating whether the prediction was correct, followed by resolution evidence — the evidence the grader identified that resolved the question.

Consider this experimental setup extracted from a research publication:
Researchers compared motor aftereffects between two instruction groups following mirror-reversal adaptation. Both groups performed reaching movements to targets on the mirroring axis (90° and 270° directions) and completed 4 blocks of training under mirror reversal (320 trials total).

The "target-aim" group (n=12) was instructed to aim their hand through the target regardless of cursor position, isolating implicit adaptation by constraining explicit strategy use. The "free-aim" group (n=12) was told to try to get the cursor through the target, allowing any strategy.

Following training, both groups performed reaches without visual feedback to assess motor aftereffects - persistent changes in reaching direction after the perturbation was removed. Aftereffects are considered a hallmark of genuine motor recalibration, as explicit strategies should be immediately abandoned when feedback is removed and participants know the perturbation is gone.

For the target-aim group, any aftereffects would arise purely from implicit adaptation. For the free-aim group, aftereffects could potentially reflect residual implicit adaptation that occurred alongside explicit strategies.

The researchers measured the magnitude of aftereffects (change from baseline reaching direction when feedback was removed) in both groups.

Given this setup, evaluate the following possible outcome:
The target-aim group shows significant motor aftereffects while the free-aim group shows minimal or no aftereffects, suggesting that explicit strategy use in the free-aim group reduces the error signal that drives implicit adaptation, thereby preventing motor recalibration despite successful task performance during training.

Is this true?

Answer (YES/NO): NO